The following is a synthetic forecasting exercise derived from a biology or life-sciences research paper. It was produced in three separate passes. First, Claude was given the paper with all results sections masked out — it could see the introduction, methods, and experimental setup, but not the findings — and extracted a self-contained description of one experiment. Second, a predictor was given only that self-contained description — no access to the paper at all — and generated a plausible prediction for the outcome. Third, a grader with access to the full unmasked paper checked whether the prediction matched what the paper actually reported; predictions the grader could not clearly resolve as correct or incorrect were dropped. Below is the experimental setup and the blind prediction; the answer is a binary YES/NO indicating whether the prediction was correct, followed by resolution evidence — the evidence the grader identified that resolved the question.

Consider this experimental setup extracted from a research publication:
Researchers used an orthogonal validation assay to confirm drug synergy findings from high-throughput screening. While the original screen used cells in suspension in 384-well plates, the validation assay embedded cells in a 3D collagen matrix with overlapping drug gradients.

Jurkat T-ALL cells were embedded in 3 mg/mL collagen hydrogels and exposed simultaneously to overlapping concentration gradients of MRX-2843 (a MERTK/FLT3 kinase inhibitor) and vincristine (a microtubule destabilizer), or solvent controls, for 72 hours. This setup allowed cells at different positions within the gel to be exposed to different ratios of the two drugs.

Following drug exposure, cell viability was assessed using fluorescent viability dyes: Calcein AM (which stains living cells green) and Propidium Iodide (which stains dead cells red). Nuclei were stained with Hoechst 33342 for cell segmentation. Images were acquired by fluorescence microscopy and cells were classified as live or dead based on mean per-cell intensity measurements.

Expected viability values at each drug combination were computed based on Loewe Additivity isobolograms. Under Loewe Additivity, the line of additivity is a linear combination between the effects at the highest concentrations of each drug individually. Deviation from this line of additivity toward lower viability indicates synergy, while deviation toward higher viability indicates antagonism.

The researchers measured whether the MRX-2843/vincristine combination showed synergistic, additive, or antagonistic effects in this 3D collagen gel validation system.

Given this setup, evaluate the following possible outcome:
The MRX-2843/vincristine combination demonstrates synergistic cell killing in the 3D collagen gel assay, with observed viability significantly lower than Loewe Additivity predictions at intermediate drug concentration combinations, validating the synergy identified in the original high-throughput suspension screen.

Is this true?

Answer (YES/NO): YES